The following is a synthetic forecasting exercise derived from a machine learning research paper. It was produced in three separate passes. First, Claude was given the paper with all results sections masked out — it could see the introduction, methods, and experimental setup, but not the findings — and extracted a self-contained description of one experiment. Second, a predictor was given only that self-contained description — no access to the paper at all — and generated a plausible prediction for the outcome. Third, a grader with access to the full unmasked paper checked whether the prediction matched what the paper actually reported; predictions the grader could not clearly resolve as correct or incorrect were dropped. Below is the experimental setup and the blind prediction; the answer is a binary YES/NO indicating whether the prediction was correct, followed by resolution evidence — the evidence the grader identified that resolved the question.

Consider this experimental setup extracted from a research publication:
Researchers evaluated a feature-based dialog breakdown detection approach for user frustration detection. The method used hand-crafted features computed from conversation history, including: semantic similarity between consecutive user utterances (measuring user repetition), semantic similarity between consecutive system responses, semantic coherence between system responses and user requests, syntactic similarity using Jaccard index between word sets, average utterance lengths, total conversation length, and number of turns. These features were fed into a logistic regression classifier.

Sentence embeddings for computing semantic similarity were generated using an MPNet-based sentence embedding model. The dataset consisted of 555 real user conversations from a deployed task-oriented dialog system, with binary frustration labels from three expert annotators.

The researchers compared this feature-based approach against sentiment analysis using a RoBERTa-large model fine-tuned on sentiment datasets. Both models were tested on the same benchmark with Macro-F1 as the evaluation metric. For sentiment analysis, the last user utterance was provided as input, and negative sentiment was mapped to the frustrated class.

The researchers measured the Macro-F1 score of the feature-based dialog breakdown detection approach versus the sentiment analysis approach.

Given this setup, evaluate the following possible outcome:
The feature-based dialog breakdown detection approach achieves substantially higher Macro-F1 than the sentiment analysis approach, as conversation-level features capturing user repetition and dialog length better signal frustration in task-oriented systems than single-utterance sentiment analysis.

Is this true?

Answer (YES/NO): NO